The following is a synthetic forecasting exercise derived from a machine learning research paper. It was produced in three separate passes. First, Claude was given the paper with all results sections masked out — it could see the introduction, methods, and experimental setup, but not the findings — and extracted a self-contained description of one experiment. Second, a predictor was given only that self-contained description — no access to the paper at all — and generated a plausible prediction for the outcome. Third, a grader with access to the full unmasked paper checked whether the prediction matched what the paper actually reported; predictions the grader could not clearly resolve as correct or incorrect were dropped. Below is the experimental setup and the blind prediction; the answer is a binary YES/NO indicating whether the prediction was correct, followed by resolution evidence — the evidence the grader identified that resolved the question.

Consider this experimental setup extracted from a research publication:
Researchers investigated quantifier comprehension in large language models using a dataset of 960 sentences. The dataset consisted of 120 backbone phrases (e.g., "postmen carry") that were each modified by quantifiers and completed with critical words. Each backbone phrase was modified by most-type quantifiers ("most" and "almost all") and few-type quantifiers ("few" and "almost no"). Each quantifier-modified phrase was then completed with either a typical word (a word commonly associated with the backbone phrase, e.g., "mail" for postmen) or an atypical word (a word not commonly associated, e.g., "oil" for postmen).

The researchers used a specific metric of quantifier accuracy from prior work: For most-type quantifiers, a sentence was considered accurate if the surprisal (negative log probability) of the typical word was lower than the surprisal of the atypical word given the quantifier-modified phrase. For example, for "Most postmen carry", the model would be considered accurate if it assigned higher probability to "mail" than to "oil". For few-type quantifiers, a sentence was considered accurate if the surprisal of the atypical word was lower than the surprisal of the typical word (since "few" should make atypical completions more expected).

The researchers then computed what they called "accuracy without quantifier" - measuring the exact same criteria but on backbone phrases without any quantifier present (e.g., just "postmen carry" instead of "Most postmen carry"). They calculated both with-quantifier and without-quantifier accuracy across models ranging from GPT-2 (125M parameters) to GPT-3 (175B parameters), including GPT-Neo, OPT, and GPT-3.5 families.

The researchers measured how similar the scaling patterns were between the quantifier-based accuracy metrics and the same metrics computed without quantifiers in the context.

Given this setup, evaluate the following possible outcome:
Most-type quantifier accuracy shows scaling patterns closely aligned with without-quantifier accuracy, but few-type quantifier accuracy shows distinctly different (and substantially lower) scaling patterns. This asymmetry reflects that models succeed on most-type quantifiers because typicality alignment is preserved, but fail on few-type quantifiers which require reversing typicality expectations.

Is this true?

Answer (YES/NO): NO